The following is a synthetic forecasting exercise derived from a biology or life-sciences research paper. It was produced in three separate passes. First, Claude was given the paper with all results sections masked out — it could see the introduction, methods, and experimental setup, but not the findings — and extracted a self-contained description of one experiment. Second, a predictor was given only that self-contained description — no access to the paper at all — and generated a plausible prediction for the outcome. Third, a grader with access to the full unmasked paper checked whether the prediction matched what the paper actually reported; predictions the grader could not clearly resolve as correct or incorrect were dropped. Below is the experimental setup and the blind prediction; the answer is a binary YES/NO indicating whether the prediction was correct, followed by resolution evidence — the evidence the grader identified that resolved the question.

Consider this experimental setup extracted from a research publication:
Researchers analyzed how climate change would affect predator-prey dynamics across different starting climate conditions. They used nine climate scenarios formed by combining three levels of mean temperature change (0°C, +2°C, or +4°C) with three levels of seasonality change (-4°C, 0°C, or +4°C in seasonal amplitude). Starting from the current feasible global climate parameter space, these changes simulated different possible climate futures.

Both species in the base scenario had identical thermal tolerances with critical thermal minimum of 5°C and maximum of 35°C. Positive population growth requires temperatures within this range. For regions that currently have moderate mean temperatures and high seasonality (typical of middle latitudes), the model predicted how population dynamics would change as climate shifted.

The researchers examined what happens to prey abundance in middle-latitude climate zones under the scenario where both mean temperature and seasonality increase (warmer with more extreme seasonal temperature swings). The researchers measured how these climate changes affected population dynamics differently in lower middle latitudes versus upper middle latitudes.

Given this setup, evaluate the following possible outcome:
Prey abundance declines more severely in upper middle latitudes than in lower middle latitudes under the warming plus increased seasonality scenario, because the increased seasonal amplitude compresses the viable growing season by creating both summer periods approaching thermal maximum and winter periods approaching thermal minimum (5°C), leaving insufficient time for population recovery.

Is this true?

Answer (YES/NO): NO